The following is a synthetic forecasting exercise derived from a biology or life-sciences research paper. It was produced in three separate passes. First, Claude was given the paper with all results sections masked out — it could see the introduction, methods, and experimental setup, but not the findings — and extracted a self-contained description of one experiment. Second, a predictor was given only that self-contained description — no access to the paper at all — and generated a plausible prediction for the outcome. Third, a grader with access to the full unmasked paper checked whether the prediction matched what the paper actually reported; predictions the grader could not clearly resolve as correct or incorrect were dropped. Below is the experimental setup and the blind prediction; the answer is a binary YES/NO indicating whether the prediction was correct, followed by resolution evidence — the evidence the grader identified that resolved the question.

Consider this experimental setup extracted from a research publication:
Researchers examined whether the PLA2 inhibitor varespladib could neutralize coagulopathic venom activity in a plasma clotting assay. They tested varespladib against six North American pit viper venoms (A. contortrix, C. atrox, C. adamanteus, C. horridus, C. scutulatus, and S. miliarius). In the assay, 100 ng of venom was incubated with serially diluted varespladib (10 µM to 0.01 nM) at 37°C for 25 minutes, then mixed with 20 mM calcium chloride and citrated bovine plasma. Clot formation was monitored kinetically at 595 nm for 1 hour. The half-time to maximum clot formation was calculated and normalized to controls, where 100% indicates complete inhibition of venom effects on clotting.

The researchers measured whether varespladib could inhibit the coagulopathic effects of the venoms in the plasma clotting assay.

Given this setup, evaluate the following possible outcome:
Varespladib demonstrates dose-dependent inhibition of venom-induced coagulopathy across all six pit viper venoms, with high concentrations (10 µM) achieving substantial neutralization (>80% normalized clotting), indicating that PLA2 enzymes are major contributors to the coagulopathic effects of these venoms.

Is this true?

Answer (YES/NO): NO